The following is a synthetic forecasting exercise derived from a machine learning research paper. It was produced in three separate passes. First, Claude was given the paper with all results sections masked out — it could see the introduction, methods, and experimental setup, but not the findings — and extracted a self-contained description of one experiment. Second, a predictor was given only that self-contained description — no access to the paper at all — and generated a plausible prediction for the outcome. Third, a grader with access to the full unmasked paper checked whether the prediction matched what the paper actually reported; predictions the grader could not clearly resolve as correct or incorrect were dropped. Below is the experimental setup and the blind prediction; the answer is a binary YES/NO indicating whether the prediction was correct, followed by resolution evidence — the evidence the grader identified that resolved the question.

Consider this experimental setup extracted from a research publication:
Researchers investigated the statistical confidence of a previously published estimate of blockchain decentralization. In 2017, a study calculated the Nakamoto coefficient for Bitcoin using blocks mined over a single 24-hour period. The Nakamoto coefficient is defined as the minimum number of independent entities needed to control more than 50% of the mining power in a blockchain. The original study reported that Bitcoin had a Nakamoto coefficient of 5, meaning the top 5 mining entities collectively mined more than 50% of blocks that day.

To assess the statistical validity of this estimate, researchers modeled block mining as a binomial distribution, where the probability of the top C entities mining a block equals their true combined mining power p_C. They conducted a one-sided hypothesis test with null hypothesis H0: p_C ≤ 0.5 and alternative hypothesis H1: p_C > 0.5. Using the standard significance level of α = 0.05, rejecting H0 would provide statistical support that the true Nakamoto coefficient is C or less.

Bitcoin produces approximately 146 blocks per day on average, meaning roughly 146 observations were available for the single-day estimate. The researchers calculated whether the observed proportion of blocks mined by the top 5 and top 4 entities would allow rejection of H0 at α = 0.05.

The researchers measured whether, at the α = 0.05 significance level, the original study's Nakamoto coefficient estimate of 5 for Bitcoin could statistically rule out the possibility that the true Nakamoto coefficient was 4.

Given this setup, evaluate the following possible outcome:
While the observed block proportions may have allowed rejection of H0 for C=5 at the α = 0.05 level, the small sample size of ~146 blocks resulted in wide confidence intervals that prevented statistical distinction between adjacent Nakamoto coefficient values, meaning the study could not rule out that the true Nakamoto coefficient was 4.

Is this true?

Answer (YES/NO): YES